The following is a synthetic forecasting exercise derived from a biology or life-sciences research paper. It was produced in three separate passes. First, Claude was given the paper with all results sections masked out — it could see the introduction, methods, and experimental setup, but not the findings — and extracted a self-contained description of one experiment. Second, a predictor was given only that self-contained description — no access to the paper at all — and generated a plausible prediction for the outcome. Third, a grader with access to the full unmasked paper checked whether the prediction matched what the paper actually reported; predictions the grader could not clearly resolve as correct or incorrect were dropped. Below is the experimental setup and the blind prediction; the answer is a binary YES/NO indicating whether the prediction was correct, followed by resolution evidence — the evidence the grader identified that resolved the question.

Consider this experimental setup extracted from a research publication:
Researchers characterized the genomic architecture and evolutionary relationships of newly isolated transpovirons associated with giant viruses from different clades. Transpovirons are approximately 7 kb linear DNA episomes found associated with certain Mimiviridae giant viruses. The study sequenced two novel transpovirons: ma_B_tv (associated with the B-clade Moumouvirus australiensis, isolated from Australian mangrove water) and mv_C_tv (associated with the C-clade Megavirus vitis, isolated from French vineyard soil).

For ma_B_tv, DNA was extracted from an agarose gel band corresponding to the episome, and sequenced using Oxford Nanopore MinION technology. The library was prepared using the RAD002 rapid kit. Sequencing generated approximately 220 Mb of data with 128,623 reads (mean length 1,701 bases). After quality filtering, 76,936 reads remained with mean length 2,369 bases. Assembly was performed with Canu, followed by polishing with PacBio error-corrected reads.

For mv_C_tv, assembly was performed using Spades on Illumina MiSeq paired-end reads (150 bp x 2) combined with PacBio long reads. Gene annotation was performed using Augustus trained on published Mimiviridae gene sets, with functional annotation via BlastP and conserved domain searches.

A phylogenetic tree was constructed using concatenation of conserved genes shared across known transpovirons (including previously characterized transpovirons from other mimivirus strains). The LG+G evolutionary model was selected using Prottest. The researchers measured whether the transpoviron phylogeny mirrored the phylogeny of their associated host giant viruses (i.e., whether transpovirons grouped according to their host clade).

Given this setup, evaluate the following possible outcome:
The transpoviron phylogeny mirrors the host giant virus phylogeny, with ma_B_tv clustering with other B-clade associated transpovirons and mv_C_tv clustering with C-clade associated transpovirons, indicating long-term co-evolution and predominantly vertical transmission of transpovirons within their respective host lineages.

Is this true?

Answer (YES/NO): YES